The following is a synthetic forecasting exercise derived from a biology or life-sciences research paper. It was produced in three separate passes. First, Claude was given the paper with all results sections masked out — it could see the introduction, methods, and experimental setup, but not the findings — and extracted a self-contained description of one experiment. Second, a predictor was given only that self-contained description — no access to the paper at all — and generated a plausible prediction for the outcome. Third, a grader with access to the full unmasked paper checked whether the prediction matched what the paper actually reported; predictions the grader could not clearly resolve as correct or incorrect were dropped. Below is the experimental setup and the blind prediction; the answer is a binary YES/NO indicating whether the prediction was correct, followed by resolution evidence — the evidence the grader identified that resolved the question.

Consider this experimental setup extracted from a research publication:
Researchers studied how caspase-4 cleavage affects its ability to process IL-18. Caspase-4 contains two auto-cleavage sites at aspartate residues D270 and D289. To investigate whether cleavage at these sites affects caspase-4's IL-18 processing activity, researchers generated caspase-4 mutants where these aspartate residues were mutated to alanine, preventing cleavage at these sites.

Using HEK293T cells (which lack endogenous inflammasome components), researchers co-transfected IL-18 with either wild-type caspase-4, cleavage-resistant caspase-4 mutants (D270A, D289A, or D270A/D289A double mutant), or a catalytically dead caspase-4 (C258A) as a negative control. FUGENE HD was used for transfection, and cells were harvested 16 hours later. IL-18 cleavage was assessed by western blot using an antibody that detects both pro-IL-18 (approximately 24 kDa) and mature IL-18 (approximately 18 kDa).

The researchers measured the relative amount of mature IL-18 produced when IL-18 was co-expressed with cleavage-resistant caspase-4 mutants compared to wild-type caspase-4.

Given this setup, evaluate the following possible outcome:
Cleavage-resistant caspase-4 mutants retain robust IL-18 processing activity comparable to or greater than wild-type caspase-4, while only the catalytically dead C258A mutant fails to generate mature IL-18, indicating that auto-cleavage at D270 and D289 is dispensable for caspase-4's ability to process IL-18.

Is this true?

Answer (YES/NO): YES